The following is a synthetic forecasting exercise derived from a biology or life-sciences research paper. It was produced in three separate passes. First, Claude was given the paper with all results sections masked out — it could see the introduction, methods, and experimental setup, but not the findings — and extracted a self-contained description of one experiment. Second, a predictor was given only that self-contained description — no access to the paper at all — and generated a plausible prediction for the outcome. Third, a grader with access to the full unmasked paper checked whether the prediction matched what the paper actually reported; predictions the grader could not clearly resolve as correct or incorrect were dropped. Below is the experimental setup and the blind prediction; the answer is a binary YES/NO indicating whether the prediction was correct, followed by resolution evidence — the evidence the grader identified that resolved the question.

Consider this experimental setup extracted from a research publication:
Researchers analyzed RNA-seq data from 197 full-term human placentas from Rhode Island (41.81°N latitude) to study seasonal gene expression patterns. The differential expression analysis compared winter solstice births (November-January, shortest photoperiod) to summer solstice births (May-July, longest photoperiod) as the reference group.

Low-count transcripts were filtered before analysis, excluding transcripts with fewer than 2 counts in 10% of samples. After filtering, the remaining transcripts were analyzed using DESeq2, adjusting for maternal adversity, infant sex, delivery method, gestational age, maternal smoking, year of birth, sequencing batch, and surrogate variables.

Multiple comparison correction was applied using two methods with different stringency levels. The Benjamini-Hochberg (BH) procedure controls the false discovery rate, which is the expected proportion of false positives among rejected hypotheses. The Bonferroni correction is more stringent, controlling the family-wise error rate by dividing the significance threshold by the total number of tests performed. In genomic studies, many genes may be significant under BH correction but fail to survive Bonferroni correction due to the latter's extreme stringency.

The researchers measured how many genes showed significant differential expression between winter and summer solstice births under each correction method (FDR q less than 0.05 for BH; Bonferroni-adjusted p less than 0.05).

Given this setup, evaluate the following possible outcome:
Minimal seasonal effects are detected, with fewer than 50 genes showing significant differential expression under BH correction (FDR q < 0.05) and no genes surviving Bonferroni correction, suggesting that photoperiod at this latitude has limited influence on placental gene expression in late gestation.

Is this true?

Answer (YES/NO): NO